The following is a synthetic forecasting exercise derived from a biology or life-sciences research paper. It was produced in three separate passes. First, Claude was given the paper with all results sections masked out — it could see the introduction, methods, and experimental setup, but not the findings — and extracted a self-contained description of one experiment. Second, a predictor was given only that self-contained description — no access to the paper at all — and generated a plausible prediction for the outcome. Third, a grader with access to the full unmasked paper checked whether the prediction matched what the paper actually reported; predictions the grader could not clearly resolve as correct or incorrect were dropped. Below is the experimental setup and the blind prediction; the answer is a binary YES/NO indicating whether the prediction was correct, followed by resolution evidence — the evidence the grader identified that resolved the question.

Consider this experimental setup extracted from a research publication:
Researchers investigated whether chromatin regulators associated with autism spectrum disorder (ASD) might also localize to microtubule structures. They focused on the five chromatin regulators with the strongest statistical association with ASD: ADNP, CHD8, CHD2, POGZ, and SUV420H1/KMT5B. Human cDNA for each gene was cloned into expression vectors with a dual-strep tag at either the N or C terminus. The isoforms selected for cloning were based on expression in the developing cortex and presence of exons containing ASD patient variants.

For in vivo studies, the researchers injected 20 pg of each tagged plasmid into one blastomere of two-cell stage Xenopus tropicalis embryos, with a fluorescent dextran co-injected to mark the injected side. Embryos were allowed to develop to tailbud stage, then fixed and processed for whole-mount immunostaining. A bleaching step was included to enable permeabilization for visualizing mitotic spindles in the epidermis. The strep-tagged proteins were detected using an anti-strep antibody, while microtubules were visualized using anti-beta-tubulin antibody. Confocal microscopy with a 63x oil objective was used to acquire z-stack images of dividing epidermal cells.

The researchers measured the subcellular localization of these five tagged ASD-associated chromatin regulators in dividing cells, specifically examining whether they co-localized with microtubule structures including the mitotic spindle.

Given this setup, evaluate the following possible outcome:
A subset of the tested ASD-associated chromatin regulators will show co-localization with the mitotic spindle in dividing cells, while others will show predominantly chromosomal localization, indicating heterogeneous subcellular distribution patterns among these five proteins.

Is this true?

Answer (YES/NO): NO